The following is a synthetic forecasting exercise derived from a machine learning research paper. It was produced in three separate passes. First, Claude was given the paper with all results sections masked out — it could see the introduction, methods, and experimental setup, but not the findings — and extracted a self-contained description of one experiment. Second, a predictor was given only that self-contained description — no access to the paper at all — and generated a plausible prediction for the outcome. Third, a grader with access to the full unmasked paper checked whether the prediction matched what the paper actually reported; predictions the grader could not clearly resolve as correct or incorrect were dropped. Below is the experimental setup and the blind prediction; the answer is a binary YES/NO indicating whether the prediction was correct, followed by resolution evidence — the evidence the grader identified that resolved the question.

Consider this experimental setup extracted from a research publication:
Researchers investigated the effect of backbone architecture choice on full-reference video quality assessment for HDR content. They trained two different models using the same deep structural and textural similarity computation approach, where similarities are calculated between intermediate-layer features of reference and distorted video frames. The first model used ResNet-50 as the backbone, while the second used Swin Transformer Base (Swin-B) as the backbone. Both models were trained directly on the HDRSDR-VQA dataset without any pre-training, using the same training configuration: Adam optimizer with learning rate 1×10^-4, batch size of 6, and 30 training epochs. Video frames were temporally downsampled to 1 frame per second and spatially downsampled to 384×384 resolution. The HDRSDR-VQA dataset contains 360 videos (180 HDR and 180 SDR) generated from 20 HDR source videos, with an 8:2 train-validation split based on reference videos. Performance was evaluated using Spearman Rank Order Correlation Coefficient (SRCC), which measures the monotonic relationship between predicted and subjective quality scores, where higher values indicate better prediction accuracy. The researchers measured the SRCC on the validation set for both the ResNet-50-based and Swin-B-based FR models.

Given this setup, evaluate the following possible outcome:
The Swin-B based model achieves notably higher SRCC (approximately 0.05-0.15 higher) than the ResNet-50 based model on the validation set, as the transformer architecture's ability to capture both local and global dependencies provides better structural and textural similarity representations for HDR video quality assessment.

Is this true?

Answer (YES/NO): NO